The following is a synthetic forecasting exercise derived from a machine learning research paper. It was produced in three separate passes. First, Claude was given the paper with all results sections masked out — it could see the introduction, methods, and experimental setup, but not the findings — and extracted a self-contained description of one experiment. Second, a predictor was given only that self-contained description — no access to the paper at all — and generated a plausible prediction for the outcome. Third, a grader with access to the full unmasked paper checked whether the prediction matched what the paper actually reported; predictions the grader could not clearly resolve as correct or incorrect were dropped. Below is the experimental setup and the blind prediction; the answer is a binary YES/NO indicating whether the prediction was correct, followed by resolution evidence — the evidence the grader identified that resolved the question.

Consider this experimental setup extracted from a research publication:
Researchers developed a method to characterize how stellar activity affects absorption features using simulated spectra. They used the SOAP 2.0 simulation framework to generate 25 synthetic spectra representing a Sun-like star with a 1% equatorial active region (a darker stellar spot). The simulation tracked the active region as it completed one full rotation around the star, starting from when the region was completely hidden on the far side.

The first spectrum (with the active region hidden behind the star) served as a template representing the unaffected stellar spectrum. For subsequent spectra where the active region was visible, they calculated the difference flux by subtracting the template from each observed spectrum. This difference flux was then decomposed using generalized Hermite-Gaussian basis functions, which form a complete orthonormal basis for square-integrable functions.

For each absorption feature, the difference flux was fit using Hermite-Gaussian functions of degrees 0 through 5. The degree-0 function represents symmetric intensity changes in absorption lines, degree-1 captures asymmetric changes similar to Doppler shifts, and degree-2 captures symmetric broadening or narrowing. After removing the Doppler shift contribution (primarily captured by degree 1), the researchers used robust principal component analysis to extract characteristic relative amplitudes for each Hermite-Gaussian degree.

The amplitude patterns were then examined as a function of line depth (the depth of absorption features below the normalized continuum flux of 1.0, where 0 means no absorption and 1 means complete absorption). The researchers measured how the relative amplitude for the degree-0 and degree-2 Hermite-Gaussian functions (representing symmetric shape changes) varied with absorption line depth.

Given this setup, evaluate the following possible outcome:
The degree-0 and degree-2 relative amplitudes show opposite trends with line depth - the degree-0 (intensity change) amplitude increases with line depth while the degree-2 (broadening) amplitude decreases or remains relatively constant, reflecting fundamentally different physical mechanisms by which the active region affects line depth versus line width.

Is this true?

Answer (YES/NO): NO